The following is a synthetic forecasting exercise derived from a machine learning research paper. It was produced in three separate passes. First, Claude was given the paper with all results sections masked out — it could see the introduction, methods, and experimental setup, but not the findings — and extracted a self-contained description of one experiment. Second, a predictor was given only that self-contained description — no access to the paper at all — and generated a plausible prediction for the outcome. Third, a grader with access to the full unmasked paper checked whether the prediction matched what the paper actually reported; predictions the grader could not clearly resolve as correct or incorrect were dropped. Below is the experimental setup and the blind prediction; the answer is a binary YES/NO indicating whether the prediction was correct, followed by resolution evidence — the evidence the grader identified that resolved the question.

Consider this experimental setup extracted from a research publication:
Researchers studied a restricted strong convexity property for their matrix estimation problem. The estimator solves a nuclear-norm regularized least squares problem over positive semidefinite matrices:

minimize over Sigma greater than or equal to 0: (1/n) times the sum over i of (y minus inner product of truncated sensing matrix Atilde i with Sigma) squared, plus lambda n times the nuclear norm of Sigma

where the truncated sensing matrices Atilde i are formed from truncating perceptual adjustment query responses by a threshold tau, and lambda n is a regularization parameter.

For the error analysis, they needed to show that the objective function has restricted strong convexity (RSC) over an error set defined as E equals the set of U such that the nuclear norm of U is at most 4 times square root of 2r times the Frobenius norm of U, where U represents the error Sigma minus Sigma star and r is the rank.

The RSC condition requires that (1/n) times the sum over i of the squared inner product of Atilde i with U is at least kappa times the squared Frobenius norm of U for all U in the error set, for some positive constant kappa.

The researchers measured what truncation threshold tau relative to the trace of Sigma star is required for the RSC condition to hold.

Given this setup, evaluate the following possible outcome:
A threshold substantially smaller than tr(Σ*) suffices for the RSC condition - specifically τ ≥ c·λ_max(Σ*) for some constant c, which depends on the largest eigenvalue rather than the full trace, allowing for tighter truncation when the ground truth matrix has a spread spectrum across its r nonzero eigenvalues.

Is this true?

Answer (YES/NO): NO